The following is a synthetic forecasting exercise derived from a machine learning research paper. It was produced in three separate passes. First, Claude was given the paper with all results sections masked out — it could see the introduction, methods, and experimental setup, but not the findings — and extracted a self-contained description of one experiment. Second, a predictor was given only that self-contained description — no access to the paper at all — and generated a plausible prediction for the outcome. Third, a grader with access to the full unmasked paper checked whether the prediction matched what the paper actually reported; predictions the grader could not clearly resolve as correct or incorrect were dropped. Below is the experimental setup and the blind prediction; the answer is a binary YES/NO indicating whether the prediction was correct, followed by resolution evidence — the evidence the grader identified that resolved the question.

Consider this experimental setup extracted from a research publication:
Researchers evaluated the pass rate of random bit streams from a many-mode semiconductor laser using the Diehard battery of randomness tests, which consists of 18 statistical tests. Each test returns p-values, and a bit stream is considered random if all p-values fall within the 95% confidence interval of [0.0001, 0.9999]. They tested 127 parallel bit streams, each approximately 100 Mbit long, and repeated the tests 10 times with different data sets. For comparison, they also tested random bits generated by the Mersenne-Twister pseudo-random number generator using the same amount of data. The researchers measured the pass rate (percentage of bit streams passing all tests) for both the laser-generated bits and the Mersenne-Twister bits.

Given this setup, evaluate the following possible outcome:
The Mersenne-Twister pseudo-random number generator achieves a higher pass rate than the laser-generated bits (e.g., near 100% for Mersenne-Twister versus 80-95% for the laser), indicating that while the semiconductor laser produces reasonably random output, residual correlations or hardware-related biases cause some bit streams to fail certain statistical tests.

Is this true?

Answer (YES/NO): NO